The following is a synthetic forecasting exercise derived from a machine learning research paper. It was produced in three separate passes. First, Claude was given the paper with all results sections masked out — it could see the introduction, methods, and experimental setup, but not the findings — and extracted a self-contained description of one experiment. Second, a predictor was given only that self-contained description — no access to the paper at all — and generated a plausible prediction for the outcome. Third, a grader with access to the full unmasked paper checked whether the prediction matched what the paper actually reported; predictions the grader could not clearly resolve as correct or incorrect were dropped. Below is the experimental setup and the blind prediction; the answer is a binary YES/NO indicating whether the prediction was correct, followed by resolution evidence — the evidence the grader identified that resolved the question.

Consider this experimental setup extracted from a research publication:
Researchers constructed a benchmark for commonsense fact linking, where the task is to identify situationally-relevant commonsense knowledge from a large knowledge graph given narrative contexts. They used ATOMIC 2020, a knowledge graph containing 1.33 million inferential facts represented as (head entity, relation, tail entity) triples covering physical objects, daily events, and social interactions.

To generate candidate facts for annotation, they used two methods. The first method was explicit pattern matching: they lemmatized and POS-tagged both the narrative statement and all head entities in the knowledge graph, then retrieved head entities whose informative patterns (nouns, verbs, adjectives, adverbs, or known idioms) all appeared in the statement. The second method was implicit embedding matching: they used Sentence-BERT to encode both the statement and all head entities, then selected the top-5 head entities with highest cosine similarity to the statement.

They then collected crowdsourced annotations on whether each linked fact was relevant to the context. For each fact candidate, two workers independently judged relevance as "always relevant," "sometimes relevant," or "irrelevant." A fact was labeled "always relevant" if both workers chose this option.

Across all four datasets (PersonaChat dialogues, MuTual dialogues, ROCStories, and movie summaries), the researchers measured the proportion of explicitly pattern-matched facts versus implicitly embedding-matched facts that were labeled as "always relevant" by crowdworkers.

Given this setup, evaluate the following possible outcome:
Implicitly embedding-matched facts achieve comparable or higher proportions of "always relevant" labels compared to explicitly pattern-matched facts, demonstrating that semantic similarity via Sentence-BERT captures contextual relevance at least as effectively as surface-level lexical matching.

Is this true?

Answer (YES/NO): YES